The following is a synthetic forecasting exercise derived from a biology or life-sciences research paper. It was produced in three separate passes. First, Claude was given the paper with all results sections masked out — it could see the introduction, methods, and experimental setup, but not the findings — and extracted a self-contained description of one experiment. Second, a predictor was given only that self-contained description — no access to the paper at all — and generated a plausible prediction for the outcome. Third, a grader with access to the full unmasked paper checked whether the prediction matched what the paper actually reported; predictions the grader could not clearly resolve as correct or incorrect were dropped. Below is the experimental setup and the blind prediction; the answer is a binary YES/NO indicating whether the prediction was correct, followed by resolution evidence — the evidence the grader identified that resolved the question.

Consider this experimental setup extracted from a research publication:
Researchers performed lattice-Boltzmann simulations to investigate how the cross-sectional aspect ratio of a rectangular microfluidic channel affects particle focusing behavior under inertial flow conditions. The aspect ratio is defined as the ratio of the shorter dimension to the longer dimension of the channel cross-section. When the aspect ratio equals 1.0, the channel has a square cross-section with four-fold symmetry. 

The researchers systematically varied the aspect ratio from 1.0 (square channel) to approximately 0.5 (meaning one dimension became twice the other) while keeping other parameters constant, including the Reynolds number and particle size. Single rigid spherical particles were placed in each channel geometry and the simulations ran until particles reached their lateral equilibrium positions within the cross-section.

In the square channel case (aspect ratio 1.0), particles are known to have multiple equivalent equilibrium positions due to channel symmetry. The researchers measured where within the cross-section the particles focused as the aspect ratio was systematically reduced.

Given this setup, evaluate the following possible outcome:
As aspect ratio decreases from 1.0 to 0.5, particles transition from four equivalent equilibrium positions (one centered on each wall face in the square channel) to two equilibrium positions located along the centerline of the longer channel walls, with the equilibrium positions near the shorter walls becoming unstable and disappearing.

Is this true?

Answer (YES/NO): YES